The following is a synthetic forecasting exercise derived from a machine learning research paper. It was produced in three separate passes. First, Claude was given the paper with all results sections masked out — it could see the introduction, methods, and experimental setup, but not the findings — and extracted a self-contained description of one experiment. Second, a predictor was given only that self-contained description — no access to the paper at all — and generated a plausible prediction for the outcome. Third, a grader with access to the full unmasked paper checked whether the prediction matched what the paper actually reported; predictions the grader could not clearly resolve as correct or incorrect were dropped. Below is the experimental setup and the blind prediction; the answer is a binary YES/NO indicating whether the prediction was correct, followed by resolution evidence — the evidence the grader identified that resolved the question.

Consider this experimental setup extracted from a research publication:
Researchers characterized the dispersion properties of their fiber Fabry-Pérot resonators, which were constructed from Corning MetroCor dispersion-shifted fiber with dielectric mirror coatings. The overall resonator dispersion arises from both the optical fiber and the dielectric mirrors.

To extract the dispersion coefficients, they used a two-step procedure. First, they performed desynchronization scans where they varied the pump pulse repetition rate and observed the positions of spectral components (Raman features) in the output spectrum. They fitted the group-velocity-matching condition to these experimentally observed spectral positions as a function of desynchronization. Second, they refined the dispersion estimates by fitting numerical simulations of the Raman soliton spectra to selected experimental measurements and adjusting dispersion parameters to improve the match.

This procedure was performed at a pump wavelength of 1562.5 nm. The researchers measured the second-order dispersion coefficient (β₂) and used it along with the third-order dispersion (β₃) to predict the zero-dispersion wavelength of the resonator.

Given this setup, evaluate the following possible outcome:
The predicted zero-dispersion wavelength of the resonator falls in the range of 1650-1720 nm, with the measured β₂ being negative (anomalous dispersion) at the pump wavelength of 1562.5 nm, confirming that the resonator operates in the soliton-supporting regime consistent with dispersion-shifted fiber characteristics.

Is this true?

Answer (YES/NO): NO